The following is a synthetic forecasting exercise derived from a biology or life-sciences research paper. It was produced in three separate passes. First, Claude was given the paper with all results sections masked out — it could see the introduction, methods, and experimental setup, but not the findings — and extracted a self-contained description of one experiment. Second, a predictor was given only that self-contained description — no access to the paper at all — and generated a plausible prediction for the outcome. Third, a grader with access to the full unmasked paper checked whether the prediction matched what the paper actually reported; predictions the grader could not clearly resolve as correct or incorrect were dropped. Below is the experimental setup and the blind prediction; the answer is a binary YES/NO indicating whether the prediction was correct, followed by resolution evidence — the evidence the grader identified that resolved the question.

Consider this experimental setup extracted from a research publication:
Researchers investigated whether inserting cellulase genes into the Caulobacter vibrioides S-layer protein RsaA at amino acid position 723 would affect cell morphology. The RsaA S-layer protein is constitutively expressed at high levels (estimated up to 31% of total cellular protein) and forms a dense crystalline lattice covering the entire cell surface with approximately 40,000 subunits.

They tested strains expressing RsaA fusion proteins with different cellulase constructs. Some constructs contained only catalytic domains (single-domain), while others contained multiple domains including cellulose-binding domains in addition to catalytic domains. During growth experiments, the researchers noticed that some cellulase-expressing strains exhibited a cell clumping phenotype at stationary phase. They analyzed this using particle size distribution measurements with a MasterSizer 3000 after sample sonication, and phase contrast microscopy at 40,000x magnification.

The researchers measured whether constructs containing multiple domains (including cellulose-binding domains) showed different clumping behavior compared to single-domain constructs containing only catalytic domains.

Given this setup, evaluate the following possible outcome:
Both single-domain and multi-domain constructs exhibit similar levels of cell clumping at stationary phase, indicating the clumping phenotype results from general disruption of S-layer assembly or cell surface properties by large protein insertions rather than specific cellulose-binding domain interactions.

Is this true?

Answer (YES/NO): NO